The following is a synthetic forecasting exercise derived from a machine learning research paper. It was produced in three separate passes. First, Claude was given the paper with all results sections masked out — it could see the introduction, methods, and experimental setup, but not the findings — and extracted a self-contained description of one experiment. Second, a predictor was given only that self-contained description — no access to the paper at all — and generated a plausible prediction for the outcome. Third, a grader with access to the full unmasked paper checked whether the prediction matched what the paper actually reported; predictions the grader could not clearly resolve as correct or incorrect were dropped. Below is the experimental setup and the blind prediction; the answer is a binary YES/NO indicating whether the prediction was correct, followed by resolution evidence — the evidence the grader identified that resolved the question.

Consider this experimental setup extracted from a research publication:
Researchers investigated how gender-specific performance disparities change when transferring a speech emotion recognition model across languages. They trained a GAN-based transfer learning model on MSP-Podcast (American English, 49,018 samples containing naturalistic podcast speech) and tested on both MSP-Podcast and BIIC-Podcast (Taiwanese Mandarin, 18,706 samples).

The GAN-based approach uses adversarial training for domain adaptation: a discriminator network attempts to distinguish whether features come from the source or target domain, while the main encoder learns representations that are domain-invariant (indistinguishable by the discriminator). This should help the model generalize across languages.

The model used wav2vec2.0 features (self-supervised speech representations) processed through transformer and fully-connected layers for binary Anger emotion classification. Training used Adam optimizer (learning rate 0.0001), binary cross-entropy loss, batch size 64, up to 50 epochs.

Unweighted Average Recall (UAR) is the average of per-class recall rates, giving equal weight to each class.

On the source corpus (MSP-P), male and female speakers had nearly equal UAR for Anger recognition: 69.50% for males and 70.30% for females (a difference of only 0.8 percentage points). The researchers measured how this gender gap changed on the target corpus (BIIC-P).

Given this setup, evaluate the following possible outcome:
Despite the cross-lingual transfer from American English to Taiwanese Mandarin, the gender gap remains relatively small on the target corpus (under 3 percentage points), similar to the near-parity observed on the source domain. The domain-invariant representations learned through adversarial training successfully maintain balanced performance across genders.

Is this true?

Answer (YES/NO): NO